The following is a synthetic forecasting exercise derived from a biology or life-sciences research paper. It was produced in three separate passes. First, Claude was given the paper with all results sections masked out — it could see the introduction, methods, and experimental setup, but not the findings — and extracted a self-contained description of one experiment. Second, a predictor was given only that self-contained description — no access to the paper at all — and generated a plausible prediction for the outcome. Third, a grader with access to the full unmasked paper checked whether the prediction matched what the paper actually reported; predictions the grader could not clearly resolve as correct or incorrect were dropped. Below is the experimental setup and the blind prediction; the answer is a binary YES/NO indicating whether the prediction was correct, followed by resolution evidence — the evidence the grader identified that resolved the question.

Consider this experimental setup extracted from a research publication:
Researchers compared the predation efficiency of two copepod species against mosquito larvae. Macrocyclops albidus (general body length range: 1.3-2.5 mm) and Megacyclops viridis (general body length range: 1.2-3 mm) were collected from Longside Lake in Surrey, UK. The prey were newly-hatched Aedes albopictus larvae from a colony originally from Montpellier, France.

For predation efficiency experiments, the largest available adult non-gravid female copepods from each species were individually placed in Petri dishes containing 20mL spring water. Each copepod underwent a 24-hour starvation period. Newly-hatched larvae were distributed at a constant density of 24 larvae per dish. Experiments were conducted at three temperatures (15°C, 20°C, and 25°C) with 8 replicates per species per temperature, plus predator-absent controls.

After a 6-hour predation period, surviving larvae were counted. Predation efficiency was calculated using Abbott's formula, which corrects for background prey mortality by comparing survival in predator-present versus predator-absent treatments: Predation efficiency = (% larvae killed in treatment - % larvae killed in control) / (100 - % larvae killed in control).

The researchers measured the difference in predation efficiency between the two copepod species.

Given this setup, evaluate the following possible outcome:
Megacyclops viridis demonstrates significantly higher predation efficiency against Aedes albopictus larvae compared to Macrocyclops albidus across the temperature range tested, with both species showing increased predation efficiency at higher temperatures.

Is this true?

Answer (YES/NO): NO